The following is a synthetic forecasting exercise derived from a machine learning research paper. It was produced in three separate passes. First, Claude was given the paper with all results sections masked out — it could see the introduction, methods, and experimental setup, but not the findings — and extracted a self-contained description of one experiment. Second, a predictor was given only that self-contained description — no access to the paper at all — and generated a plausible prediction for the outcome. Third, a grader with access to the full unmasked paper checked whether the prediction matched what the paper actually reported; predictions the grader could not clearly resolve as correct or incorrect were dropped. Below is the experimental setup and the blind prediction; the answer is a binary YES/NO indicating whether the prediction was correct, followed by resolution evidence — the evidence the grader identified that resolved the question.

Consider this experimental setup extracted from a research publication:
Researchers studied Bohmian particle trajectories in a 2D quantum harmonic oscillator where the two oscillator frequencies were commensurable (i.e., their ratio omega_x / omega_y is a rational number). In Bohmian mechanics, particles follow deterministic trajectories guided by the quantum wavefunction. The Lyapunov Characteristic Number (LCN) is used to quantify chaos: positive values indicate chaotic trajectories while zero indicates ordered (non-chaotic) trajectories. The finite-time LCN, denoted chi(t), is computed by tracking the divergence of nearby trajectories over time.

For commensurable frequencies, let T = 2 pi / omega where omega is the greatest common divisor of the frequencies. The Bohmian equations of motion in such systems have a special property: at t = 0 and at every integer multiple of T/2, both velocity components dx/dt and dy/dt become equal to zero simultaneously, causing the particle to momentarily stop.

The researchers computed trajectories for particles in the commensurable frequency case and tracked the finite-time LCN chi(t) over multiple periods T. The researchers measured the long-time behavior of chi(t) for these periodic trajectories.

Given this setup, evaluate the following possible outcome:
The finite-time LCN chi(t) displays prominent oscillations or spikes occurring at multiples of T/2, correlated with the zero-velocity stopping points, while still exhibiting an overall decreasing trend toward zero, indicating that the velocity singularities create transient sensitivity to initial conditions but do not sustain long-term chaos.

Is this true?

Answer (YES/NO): NO